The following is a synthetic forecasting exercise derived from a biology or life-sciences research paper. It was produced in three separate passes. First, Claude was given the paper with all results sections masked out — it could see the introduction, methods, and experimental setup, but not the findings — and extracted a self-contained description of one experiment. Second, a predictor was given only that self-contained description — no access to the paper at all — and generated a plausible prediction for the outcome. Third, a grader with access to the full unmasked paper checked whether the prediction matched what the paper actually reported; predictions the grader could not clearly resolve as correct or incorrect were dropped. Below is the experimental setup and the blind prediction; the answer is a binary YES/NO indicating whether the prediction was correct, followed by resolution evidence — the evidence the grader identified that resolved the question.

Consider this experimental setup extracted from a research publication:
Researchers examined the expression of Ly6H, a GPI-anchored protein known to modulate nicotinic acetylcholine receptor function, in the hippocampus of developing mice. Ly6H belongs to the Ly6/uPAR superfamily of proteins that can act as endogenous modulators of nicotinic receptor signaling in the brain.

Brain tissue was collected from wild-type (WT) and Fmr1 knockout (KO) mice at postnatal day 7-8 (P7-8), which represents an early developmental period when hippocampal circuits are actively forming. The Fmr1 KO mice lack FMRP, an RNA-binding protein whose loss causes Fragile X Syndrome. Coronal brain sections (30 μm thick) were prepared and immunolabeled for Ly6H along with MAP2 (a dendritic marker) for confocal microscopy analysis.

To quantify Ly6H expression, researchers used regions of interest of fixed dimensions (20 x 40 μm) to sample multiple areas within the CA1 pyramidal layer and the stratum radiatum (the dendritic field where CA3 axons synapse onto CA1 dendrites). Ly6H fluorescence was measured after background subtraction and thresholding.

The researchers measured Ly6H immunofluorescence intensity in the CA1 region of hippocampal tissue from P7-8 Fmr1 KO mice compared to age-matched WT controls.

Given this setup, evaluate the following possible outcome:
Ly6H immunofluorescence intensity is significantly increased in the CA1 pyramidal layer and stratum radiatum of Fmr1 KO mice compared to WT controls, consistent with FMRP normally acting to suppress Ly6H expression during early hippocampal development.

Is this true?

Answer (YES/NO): YES